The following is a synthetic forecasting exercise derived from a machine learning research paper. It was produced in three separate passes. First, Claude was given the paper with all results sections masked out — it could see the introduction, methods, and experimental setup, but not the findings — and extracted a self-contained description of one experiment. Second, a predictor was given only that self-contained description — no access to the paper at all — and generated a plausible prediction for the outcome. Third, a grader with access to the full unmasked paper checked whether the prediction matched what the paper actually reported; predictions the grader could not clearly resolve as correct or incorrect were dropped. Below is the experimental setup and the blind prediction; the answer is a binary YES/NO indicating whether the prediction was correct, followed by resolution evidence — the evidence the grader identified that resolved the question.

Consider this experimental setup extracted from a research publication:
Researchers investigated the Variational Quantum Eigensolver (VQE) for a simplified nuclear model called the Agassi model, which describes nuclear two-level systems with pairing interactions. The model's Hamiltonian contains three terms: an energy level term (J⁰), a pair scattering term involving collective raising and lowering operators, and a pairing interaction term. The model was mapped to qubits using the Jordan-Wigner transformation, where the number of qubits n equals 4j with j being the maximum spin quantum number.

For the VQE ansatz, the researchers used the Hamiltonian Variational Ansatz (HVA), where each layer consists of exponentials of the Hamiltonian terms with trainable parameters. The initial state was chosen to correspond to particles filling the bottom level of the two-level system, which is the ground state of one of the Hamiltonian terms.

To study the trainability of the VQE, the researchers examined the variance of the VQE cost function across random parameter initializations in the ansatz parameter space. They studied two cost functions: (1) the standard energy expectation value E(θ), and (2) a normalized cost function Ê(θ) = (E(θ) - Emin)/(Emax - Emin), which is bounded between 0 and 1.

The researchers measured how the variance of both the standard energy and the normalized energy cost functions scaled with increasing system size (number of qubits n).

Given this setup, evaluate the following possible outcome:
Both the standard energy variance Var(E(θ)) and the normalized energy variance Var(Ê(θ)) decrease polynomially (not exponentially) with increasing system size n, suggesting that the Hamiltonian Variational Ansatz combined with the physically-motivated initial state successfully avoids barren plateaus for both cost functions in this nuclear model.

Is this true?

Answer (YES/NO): NO